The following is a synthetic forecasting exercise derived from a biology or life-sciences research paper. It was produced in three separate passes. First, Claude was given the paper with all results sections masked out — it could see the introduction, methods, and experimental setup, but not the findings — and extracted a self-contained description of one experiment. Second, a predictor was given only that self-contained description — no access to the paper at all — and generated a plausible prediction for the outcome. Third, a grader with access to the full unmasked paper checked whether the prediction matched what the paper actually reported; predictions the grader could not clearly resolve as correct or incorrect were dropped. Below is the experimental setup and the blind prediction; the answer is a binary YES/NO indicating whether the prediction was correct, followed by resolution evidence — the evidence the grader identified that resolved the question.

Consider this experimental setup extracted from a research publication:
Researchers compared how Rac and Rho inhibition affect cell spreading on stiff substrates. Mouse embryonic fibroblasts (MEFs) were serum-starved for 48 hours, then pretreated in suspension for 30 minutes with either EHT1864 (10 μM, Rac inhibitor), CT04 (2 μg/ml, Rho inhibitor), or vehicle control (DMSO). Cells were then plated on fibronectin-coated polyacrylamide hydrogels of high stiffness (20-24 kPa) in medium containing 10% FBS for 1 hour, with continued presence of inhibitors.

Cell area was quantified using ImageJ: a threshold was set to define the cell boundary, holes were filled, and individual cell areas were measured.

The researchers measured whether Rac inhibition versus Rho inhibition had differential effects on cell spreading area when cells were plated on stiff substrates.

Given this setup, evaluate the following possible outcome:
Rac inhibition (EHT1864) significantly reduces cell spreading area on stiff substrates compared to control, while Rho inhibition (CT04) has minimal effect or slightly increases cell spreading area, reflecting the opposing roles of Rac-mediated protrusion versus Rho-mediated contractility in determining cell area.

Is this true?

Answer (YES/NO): YES